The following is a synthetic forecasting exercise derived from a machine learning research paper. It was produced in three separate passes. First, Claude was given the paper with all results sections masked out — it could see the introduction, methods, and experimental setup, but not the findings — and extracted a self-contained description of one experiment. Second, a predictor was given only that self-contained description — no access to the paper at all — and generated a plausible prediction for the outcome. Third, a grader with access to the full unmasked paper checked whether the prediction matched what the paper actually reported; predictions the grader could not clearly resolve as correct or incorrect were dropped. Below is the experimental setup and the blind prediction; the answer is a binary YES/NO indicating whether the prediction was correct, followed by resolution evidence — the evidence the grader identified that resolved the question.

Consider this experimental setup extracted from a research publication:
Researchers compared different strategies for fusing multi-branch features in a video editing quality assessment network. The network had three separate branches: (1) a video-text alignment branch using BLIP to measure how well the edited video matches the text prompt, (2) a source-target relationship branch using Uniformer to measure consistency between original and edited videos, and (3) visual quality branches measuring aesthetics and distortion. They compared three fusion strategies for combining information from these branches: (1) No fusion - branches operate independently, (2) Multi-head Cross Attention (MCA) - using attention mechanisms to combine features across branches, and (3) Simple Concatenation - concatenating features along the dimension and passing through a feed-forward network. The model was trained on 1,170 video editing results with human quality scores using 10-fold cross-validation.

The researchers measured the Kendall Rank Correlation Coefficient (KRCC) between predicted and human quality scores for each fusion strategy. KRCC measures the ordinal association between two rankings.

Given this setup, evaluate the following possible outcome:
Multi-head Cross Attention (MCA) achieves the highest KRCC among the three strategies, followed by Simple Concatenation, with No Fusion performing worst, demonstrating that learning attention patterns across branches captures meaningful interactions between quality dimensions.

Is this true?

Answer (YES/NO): NO